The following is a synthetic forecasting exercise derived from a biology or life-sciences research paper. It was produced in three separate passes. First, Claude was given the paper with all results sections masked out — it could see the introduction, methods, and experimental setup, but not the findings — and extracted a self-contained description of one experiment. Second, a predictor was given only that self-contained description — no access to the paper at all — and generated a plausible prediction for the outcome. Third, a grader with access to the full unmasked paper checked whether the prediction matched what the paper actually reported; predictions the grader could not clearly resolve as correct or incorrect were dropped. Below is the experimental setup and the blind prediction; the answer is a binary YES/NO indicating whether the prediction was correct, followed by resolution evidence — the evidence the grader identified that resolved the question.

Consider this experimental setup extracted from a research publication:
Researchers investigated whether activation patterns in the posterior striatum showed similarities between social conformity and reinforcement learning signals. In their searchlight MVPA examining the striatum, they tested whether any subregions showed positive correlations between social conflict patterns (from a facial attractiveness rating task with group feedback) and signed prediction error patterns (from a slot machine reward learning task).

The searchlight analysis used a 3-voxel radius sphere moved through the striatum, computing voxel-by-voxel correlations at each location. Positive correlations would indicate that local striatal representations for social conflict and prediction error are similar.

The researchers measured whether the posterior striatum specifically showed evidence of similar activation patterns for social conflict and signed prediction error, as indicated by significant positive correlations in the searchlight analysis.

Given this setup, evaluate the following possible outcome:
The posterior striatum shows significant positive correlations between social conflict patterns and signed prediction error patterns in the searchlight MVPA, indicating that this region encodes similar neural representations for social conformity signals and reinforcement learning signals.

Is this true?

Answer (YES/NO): NO